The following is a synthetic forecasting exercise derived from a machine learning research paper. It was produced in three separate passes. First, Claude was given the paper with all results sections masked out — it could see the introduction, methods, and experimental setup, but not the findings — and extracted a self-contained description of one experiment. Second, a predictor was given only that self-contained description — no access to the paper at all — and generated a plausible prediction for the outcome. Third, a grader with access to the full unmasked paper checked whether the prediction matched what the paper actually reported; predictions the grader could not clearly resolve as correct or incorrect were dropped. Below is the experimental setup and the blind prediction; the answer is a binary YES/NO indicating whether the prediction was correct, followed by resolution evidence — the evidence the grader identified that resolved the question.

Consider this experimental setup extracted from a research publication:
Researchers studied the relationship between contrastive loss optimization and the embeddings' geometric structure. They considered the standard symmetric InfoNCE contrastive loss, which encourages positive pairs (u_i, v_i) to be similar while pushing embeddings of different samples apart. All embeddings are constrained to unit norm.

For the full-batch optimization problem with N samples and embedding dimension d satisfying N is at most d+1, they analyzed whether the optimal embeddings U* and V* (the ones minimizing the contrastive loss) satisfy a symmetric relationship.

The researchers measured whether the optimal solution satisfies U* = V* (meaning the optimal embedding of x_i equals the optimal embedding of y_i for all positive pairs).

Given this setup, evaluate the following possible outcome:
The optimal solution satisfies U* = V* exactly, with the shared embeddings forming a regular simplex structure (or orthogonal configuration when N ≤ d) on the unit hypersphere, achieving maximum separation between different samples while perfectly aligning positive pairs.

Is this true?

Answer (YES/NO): NO